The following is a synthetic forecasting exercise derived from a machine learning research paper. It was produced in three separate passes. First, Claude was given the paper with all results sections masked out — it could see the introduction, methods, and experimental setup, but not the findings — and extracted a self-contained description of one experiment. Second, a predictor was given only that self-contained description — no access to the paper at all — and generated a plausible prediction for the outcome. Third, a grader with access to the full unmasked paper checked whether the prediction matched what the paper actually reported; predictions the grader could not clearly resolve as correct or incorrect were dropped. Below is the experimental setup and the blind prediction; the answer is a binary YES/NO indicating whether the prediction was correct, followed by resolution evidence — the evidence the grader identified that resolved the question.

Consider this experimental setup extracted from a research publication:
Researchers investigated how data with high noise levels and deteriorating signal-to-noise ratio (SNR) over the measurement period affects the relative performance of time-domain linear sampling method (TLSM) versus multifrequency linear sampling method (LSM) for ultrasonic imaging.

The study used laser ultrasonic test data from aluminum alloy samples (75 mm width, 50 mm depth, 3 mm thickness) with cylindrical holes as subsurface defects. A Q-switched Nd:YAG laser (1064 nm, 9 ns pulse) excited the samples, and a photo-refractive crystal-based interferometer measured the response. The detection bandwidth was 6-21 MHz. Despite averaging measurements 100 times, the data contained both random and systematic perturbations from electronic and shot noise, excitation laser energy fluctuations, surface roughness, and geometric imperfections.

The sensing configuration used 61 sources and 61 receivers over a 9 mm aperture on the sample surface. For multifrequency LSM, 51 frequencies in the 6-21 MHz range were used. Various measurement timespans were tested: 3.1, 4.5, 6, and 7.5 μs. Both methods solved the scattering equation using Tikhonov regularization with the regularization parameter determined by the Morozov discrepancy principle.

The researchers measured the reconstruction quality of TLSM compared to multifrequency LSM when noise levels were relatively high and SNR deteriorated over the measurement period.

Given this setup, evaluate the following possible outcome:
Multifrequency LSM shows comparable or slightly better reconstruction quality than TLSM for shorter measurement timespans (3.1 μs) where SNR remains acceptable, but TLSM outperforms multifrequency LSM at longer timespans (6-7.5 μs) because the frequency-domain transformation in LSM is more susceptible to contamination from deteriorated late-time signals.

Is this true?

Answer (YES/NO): NO